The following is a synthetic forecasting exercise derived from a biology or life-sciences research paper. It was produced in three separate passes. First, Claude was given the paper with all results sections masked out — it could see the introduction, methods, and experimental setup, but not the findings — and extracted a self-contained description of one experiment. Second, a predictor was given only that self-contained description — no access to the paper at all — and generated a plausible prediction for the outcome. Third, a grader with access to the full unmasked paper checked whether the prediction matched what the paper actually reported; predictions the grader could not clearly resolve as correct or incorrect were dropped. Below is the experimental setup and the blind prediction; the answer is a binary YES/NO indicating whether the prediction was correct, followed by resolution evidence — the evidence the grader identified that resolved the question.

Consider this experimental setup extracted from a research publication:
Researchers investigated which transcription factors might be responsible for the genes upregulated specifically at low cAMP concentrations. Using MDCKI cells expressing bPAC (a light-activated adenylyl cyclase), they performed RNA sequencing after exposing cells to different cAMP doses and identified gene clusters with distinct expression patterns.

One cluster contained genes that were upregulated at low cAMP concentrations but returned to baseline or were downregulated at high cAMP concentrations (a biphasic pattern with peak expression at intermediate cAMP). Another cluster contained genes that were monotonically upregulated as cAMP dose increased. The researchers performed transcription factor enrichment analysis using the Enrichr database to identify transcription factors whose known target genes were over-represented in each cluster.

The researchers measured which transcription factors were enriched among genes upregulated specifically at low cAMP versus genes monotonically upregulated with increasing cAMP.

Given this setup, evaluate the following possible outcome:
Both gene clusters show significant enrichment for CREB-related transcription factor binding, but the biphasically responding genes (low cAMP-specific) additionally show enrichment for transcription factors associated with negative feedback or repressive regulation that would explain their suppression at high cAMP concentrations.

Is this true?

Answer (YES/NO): YES